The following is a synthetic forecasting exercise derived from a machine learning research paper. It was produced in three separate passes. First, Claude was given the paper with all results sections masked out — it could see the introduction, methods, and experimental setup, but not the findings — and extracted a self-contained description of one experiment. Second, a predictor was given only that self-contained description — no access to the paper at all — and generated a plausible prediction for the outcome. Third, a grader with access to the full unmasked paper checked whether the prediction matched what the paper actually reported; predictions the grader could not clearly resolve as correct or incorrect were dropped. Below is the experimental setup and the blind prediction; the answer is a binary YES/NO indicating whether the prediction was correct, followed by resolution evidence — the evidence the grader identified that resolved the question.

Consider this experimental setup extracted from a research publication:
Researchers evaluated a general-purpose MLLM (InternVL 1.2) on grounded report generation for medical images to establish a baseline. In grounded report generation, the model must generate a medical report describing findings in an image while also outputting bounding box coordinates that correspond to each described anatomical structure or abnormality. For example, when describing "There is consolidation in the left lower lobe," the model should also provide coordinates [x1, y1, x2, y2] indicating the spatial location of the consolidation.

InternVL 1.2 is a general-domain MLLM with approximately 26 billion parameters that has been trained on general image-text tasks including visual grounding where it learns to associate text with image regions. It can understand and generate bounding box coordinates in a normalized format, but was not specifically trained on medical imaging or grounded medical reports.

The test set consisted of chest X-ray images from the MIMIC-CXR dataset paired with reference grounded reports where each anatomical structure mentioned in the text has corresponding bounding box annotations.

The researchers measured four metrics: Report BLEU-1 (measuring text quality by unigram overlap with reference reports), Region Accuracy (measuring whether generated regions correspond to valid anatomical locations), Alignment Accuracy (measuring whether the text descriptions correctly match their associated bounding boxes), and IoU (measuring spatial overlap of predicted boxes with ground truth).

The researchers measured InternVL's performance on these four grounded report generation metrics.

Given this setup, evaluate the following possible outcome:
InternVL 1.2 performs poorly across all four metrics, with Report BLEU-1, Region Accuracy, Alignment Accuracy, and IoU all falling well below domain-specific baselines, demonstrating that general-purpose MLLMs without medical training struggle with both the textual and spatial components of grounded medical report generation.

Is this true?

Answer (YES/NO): NO